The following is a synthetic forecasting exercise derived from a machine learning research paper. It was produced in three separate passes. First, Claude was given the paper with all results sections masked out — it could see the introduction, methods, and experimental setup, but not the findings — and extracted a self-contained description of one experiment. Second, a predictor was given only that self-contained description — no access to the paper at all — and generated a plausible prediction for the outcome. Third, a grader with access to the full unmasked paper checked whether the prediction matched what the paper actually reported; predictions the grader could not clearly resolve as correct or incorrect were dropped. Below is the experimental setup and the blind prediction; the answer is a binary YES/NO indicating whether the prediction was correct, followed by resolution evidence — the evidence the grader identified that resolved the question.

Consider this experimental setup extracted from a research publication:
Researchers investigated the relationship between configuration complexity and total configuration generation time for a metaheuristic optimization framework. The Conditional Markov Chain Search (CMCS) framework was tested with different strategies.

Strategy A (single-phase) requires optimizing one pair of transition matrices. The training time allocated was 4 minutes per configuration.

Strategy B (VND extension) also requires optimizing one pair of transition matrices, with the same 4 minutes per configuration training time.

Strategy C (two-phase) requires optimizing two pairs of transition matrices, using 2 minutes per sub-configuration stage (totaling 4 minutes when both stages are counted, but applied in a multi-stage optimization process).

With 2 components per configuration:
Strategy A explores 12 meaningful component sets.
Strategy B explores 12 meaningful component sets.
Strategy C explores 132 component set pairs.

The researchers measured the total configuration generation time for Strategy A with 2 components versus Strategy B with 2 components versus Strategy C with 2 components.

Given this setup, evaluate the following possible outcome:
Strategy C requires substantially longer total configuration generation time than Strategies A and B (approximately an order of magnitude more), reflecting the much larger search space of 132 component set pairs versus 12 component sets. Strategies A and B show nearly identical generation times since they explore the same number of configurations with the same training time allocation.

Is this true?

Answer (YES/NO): YES